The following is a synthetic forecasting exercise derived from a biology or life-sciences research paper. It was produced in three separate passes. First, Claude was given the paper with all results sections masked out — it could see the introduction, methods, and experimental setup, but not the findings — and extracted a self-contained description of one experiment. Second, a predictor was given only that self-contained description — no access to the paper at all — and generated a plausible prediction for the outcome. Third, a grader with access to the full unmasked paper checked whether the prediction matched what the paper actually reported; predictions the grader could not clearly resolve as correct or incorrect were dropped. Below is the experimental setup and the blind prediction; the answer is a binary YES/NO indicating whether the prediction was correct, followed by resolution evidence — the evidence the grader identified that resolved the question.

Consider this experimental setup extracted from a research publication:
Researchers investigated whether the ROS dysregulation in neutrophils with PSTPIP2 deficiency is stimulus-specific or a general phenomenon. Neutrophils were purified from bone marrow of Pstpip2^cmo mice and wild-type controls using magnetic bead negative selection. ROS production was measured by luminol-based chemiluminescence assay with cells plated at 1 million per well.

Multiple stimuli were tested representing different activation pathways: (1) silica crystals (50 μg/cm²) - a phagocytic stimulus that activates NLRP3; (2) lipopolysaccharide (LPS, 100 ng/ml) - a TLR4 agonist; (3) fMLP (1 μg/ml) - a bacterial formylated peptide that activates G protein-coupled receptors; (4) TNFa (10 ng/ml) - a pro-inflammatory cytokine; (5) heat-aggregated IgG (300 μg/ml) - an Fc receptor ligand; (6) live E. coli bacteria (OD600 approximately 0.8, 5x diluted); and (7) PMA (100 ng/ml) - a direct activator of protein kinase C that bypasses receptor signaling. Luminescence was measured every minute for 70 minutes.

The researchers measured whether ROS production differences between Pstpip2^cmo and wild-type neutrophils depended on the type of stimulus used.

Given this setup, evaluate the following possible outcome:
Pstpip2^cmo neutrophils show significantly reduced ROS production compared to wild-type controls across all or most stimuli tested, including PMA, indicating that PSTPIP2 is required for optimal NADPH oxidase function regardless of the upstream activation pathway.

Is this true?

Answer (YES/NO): NO